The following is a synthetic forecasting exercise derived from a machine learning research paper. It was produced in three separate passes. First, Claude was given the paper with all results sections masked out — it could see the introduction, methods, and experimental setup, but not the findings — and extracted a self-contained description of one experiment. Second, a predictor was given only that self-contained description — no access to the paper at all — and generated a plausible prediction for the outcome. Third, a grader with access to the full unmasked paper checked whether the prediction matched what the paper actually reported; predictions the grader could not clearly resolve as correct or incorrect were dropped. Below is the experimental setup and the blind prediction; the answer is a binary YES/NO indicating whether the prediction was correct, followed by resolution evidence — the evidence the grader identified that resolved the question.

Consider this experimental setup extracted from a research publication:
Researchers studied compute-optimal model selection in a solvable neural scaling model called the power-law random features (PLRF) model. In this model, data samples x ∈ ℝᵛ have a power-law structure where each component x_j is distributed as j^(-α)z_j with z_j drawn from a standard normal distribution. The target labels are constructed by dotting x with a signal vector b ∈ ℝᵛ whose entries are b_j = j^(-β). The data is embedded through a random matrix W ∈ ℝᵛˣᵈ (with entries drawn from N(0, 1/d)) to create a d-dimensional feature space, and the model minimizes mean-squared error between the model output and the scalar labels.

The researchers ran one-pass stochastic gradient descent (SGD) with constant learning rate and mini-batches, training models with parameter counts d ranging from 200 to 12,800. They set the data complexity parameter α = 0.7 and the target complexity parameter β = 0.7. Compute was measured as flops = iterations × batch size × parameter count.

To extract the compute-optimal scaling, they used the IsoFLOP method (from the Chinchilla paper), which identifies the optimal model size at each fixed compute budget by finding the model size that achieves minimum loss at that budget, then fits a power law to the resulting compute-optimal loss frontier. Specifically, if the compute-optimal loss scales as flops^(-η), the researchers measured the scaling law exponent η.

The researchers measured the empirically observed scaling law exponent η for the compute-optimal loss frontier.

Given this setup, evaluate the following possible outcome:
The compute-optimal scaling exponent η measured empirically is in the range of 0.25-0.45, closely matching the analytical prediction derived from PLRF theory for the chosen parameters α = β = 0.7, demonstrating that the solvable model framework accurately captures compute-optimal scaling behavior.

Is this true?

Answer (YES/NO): NO